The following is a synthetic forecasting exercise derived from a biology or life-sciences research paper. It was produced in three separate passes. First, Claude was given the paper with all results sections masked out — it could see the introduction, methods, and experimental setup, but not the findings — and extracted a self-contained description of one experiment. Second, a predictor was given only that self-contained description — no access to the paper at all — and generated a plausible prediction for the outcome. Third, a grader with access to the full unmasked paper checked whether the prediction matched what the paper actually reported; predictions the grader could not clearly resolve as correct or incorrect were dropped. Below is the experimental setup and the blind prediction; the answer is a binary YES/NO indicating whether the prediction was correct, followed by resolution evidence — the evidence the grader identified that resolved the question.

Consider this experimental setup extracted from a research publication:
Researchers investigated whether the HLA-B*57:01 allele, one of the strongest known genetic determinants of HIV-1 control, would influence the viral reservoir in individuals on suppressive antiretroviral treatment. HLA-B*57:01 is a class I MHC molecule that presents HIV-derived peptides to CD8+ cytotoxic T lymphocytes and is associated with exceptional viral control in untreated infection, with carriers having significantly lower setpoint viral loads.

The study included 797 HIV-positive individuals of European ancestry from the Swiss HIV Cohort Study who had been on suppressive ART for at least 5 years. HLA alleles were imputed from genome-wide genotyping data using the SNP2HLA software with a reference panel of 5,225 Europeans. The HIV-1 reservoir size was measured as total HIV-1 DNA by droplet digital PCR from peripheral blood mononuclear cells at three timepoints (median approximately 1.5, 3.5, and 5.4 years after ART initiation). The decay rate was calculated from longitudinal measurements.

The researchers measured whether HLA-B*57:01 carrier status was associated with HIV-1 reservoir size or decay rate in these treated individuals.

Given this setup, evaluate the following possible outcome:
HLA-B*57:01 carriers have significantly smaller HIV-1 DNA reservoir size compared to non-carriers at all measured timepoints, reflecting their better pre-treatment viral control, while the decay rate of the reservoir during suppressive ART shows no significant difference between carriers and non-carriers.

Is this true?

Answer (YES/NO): NO